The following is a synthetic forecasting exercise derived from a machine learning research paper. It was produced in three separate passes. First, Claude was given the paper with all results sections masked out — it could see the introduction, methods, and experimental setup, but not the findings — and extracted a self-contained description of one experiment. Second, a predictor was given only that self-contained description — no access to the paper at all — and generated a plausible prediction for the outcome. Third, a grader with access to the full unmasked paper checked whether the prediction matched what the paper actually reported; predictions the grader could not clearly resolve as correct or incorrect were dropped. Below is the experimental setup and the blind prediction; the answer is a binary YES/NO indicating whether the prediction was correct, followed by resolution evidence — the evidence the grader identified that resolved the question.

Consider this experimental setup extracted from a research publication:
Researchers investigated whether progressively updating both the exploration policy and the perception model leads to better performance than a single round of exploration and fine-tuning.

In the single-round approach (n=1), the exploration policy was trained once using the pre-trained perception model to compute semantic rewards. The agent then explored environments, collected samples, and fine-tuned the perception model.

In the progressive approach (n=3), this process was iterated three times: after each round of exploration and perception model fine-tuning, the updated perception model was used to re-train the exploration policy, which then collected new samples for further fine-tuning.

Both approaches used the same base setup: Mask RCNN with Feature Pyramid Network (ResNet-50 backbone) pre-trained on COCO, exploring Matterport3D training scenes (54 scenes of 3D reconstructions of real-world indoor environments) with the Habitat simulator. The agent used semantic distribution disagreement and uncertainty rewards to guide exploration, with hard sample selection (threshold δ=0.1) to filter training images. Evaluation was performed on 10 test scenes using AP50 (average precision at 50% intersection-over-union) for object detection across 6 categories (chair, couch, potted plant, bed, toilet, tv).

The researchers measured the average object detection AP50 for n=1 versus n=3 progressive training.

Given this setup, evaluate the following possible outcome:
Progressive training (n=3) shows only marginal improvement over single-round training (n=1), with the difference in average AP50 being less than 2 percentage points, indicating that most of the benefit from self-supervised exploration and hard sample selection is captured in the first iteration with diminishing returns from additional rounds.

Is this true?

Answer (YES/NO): YES